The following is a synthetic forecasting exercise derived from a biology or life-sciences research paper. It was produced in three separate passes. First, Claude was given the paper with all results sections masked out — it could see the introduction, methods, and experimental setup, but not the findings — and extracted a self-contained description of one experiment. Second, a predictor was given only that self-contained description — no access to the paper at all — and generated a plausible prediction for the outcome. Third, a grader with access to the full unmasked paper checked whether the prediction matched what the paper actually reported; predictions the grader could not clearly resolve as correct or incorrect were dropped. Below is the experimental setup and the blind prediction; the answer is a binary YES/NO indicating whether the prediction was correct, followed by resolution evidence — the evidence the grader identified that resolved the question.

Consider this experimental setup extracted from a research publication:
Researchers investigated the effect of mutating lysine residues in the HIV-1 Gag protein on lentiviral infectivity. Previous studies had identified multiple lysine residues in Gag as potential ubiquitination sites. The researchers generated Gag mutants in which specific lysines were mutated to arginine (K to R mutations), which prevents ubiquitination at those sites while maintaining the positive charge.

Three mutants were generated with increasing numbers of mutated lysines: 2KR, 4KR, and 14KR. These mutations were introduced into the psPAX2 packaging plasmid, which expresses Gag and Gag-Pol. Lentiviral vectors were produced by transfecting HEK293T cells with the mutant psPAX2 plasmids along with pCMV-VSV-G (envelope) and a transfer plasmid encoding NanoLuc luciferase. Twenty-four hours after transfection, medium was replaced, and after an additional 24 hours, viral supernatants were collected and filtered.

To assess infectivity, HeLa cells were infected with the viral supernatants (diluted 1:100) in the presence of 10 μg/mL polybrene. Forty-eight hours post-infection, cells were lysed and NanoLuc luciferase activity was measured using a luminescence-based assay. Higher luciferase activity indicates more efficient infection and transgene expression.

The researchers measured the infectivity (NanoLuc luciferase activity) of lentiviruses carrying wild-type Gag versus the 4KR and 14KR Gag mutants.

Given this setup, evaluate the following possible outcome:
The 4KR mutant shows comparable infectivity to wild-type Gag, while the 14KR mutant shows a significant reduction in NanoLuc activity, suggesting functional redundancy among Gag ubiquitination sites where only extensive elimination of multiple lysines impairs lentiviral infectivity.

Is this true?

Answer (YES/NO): NO